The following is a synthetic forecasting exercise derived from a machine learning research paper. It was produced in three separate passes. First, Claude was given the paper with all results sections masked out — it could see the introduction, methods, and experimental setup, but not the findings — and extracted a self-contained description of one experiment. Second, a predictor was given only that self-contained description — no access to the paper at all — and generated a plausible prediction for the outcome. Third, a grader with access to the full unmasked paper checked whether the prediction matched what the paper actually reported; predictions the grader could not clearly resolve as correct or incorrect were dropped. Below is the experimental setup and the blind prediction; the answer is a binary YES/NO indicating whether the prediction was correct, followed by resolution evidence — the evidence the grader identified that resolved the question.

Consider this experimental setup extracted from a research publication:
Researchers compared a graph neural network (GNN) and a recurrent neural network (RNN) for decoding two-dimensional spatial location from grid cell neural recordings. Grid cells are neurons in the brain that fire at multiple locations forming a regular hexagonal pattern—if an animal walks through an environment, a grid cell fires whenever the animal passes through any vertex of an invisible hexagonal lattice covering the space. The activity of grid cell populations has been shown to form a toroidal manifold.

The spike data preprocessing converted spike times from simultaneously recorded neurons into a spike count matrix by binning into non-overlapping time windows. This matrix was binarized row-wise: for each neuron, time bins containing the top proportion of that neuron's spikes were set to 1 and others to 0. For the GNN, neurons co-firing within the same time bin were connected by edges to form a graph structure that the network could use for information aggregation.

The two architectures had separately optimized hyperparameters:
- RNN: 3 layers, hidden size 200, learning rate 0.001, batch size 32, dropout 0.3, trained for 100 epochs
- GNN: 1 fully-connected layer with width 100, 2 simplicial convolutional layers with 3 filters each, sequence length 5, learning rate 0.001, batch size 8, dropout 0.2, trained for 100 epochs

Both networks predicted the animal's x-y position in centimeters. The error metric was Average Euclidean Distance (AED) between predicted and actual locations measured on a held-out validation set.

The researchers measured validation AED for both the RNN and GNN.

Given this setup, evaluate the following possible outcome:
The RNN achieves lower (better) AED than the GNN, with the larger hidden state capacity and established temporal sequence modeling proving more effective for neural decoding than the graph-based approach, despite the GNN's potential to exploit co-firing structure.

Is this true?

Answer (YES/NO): YES